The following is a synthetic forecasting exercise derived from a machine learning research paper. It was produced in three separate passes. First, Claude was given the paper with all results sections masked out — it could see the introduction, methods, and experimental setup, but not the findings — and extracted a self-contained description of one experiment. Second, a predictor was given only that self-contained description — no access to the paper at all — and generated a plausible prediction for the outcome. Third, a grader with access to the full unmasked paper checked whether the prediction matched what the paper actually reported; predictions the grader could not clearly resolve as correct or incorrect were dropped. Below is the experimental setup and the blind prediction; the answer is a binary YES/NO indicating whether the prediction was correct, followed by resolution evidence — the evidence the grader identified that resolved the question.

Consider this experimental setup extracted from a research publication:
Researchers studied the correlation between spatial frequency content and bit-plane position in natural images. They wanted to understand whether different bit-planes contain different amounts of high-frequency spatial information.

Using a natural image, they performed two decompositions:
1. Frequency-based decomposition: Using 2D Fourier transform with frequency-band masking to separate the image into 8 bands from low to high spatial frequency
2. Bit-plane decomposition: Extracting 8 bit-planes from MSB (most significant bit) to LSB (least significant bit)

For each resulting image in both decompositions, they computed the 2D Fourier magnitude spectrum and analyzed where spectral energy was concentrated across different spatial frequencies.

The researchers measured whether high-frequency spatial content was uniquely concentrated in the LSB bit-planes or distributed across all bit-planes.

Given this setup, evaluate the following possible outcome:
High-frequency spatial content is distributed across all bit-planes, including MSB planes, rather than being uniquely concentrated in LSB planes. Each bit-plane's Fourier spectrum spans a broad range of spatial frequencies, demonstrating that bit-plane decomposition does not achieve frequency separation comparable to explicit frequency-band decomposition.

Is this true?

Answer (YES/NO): YES